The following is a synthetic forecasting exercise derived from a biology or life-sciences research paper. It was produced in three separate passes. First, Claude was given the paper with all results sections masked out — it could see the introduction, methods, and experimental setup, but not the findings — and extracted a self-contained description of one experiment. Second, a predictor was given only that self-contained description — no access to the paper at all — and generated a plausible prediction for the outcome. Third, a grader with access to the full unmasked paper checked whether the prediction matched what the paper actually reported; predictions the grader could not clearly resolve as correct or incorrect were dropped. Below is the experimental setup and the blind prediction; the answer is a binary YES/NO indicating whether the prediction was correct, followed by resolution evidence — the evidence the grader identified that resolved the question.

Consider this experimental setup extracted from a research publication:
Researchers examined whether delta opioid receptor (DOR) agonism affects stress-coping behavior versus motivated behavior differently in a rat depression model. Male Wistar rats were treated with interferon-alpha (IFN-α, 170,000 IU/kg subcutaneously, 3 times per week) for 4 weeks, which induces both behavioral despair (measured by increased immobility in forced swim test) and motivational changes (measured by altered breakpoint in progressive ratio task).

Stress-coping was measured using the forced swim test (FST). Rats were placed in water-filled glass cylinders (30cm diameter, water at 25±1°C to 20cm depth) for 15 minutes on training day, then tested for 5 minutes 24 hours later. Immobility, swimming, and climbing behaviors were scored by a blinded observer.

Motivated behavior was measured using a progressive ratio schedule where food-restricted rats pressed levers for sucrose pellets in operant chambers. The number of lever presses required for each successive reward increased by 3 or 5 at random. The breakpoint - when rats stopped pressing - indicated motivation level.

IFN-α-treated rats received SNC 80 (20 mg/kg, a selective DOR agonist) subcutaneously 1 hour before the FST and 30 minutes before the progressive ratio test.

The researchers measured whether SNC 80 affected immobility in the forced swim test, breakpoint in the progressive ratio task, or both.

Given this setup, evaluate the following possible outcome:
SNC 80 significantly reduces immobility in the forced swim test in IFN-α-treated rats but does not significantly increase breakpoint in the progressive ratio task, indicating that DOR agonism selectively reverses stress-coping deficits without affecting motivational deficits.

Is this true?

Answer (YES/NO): YES